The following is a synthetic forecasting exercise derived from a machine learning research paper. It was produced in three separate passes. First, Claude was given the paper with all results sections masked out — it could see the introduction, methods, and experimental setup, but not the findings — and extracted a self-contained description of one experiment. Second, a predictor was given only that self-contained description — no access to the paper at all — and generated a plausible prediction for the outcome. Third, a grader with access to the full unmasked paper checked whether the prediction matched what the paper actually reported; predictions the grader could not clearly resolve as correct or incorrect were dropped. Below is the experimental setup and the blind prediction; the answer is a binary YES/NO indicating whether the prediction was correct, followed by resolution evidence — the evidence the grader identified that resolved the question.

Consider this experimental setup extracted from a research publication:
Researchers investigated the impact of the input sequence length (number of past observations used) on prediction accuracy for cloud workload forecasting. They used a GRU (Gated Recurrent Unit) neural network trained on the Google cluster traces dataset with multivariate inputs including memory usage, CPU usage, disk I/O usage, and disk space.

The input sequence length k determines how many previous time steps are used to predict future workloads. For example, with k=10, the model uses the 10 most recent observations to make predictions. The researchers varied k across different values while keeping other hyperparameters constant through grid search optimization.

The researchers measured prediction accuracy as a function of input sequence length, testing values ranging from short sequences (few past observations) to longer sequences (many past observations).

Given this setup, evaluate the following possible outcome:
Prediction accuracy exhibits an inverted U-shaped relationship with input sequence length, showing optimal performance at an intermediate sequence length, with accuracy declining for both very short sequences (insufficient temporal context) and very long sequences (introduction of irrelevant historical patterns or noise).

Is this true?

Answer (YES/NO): NO